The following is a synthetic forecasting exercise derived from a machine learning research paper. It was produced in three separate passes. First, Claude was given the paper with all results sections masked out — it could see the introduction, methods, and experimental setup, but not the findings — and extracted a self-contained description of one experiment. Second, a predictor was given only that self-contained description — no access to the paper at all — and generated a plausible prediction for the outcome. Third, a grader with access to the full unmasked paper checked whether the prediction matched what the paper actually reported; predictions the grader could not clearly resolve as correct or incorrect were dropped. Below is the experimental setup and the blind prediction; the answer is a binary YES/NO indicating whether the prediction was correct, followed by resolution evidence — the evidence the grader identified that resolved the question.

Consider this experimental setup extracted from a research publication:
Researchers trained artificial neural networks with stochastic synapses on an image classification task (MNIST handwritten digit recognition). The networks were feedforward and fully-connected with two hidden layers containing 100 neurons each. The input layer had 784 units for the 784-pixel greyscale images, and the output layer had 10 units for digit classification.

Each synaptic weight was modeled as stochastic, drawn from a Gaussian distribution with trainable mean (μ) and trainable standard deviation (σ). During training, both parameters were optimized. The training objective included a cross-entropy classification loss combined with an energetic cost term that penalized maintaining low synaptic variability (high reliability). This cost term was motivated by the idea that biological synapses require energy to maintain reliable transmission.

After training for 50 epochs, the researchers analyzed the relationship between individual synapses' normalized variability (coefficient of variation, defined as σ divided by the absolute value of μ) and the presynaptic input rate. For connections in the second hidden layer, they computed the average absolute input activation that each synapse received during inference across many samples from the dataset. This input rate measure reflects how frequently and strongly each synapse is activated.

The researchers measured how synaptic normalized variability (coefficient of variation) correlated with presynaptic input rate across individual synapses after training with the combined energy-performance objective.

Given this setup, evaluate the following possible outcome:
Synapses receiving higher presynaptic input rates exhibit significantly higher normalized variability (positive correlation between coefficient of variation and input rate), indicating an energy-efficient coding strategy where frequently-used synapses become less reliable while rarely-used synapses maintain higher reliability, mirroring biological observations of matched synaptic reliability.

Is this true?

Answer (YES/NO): NO